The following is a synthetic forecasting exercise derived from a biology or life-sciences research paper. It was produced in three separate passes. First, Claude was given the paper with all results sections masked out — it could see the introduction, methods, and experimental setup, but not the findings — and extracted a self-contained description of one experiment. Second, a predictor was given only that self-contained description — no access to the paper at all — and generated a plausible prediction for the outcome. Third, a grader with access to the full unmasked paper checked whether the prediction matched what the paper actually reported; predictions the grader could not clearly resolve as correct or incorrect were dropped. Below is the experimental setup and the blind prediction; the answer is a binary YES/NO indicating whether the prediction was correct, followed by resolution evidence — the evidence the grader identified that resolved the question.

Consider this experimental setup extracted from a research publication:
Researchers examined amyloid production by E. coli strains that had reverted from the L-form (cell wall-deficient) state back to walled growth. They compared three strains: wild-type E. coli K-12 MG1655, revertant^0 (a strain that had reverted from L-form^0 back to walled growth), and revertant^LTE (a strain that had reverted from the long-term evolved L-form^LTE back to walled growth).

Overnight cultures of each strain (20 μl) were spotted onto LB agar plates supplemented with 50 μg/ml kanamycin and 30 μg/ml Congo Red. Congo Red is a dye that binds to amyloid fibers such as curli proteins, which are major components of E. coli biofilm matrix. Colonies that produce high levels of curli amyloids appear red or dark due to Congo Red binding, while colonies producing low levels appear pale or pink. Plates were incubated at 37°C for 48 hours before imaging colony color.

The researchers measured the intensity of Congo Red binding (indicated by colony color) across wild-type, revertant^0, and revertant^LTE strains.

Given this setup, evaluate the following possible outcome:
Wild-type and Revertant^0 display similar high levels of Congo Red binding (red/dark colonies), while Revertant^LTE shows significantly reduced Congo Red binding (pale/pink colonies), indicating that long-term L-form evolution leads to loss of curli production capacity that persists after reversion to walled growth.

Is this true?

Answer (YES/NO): NO